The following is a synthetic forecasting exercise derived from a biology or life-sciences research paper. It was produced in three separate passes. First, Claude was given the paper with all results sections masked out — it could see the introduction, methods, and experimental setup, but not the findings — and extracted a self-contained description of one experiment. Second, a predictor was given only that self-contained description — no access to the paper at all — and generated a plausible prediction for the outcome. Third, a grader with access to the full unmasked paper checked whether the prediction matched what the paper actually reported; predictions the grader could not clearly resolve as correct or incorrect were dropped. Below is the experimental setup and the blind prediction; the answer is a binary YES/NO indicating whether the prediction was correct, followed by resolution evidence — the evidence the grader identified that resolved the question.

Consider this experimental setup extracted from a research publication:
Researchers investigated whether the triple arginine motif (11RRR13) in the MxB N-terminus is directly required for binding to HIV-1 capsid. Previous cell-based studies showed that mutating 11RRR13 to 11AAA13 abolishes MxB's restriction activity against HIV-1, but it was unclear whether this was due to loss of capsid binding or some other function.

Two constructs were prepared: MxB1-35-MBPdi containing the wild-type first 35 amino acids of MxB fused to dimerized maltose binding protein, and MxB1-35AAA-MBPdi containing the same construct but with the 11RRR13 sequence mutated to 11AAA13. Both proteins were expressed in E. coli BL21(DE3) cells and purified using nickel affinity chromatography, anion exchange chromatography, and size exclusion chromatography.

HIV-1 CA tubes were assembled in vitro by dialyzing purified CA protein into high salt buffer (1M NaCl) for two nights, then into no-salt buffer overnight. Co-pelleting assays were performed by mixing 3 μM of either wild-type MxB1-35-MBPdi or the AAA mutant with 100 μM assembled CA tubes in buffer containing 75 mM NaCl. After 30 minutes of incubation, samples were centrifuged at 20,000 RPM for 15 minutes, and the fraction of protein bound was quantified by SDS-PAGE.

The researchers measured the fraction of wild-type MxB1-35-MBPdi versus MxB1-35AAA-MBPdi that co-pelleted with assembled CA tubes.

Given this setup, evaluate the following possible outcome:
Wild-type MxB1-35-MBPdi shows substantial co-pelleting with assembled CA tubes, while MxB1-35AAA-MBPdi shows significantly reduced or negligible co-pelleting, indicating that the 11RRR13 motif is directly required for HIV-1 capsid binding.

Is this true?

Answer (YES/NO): YES